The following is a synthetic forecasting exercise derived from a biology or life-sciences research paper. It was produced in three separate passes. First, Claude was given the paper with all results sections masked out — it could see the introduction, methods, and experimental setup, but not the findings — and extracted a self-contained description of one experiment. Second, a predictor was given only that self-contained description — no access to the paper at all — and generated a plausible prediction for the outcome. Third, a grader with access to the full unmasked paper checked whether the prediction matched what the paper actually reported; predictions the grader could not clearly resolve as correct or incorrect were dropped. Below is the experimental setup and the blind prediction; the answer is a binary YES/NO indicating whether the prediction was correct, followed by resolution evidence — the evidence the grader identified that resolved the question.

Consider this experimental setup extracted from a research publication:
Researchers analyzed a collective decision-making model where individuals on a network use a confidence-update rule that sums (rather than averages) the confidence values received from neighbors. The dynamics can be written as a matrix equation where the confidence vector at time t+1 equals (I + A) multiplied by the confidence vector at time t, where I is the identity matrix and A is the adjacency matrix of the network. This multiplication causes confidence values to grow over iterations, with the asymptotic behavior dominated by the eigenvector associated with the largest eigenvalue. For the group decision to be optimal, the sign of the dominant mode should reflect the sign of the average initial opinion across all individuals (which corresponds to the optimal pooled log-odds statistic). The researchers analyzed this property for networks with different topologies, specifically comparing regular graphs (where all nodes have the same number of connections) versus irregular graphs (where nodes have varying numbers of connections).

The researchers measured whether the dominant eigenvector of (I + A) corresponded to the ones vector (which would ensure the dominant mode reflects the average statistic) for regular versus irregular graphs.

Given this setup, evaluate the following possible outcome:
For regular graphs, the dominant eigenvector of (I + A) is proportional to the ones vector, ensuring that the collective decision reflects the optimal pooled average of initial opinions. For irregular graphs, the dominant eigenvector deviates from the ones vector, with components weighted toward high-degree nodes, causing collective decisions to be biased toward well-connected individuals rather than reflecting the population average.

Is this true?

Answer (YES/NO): NO